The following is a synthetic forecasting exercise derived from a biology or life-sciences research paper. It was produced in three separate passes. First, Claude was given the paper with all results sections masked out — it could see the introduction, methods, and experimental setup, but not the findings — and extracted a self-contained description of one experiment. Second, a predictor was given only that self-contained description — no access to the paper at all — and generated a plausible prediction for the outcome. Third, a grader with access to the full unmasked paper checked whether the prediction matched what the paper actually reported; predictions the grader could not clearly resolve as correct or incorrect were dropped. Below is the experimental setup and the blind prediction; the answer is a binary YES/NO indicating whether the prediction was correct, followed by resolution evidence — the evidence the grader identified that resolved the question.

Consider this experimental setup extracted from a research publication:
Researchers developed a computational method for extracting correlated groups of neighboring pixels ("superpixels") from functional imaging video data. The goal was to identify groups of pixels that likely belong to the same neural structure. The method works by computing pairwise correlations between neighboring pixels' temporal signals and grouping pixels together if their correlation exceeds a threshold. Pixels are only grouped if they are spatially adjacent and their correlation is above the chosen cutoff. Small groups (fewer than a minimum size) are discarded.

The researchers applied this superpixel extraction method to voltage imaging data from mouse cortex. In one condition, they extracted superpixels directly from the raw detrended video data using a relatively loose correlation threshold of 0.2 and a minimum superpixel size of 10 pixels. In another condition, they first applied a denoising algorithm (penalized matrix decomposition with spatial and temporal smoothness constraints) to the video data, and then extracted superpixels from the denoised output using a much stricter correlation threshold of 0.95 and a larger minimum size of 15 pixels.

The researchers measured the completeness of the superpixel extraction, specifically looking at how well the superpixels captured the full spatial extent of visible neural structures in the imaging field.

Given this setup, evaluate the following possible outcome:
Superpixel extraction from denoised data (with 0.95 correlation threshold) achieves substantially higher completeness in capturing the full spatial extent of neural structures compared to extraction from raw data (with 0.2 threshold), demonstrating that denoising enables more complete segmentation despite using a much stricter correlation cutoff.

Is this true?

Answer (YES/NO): YES